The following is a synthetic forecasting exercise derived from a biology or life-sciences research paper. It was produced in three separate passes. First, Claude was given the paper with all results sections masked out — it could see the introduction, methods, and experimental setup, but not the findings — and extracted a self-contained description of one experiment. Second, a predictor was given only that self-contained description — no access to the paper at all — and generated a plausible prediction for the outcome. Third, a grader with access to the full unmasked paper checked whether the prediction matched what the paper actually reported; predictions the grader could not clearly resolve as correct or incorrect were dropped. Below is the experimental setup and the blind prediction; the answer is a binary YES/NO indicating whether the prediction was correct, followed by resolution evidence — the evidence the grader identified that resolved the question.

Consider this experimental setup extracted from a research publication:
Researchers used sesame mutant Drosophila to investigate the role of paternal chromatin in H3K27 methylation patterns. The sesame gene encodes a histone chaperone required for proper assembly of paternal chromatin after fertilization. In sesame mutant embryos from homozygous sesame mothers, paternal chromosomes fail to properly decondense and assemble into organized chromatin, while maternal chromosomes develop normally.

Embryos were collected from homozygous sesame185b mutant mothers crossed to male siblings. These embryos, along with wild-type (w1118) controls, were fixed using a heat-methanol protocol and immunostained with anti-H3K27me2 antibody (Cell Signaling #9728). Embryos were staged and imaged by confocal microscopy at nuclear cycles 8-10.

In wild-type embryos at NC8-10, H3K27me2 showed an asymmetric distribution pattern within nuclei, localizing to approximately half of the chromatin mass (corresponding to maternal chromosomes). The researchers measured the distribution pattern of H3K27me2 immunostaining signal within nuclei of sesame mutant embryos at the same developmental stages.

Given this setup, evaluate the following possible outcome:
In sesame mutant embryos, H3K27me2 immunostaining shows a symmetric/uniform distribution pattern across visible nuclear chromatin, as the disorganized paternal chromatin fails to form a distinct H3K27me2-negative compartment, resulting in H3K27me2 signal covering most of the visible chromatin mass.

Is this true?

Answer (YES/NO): YES